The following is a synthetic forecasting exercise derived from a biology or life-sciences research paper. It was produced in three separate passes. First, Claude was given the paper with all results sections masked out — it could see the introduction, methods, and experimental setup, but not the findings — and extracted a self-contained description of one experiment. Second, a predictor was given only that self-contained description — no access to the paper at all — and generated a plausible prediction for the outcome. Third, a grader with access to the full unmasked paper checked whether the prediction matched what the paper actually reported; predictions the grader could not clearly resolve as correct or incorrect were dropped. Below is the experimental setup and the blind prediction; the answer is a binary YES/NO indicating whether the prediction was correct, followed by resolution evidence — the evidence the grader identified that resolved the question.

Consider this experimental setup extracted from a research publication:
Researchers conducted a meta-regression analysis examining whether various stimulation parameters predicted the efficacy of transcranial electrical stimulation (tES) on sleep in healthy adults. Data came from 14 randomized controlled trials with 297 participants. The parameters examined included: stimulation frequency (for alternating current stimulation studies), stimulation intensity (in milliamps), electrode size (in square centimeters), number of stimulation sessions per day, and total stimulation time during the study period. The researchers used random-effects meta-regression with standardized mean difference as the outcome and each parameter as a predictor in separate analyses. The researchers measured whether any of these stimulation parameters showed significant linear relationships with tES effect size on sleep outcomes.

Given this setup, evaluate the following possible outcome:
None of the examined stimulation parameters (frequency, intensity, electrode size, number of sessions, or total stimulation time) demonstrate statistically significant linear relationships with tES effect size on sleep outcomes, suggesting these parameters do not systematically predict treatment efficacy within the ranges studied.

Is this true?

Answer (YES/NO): YES